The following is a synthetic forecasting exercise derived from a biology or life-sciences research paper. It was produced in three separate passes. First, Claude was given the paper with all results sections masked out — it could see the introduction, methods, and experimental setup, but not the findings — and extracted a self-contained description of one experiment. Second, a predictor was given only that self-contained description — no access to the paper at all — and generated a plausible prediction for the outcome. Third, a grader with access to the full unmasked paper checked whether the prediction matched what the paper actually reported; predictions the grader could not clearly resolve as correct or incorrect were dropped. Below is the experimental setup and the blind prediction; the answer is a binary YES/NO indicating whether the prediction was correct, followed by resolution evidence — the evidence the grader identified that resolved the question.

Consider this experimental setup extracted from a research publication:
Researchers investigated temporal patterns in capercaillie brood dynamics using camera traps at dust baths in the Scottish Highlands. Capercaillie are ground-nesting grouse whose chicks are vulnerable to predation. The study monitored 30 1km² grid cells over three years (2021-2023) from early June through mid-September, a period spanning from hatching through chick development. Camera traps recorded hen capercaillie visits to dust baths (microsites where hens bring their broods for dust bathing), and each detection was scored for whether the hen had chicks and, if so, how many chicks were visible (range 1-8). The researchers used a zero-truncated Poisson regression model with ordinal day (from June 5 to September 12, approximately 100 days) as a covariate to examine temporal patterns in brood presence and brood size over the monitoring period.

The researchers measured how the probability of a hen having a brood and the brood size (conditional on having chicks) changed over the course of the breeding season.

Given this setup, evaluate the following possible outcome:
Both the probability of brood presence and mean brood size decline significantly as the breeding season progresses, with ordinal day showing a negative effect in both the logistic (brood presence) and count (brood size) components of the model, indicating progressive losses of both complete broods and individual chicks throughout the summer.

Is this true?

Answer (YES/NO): NO